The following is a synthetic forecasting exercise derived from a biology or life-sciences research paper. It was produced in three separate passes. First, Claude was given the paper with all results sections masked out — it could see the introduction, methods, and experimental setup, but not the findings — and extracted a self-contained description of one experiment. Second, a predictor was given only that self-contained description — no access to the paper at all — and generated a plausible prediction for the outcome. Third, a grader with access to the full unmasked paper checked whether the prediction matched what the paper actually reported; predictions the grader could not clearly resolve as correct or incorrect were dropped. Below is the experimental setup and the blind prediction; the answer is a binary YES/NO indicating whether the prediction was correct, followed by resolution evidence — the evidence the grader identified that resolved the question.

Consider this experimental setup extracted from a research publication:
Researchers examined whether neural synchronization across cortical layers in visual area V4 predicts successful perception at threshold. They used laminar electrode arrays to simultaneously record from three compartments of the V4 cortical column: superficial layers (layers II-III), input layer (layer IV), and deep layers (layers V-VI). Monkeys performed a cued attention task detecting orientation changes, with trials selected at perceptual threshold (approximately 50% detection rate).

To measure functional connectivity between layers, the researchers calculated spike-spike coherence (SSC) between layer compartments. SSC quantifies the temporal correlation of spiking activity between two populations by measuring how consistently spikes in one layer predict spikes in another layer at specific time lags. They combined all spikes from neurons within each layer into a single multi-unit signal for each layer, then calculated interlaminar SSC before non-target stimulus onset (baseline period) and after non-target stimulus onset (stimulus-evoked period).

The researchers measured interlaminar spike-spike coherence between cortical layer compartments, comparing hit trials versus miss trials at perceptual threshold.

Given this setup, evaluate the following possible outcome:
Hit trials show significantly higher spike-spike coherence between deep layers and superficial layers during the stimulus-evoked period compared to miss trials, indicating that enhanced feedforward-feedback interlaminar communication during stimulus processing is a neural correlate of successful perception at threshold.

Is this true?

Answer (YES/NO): NO